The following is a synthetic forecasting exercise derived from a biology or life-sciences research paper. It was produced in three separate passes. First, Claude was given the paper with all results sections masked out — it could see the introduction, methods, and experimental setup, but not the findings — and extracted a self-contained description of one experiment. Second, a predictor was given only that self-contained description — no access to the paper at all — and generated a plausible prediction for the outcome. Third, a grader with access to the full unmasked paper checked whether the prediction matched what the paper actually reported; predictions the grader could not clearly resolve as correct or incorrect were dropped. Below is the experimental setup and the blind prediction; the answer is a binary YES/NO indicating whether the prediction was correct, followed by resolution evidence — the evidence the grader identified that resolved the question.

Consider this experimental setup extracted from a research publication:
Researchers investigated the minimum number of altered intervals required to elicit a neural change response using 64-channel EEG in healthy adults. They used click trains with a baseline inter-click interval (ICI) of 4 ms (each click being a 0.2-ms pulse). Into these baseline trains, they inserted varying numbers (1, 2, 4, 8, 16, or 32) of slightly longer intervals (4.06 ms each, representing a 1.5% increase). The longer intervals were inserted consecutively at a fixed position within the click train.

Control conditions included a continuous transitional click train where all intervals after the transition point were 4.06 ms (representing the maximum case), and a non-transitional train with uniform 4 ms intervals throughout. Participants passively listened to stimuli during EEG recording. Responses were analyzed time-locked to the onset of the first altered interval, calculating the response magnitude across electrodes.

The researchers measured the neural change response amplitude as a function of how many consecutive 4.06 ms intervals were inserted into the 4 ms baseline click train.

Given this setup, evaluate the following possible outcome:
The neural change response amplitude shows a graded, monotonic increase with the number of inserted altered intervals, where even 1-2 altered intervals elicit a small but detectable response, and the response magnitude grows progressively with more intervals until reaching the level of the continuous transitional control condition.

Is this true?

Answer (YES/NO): NO